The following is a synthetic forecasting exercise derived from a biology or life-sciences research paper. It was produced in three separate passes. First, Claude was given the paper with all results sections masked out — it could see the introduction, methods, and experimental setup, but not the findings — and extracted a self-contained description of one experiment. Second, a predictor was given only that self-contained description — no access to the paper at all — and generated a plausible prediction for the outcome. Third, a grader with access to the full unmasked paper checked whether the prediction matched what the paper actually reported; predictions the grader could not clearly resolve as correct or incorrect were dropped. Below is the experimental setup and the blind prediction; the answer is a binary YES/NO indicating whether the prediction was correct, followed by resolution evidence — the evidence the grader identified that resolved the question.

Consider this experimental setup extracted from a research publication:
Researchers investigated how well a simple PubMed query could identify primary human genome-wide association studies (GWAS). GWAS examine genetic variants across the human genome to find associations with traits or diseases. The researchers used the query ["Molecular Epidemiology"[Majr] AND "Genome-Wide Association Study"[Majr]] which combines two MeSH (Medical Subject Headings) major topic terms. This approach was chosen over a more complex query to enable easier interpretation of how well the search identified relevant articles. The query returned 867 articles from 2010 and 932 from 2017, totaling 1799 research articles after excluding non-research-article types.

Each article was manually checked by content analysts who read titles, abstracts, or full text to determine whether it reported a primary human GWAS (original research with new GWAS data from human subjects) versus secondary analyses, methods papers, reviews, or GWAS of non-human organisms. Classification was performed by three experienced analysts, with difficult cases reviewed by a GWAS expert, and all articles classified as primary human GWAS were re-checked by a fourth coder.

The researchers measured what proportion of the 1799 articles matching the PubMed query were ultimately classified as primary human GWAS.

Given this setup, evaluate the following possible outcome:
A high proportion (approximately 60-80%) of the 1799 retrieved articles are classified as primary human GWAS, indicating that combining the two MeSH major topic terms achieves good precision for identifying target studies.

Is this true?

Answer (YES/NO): NO